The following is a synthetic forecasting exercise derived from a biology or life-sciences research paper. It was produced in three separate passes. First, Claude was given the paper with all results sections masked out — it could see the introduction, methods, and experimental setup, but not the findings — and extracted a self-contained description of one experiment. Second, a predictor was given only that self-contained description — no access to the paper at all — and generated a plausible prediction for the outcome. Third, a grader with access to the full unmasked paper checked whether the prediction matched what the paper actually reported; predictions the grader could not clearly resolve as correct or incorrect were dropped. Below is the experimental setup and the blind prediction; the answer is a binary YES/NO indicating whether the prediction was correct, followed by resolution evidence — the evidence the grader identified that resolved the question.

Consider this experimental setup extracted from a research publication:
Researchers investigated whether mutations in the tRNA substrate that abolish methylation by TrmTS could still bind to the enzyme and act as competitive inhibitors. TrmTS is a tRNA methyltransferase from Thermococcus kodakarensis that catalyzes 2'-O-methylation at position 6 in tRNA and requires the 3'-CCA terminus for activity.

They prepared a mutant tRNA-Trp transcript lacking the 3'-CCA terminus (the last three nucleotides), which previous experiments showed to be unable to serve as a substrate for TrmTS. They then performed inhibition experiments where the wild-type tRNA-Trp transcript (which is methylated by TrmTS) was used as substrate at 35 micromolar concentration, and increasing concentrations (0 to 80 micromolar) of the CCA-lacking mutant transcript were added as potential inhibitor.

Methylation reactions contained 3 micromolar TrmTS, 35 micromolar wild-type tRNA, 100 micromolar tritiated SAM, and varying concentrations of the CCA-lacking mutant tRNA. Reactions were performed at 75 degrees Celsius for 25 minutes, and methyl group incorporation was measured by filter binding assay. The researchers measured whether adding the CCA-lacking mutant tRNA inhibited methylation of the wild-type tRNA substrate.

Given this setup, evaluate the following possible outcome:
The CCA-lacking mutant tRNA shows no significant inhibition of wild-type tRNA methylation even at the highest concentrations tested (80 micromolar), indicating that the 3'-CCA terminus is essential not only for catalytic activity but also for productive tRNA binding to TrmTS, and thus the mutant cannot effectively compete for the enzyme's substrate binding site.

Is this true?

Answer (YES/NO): YES